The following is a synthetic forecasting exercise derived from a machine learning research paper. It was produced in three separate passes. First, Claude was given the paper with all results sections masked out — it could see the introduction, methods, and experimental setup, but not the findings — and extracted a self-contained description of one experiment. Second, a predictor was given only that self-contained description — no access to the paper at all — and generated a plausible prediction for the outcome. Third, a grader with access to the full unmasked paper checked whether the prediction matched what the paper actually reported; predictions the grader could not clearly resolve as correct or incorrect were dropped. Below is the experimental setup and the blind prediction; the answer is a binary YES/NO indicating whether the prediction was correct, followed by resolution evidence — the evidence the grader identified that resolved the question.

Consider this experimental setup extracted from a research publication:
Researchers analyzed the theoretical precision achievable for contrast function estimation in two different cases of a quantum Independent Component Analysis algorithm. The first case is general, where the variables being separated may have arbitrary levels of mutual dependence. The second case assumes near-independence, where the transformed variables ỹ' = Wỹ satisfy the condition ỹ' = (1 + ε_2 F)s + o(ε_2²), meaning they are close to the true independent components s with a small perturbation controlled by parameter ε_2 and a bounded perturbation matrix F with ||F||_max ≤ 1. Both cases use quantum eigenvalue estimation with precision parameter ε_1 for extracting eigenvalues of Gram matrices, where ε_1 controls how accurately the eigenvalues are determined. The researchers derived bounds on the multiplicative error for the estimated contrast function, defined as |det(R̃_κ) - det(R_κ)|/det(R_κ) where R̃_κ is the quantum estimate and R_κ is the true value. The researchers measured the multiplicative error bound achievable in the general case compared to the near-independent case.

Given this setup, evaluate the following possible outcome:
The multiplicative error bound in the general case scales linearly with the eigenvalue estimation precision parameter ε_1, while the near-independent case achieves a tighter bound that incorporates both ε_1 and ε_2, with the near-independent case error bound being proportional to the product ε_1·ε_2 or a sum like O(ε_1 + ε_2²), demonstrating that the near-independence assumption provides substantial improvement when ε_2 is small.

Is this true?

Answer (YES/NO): YES